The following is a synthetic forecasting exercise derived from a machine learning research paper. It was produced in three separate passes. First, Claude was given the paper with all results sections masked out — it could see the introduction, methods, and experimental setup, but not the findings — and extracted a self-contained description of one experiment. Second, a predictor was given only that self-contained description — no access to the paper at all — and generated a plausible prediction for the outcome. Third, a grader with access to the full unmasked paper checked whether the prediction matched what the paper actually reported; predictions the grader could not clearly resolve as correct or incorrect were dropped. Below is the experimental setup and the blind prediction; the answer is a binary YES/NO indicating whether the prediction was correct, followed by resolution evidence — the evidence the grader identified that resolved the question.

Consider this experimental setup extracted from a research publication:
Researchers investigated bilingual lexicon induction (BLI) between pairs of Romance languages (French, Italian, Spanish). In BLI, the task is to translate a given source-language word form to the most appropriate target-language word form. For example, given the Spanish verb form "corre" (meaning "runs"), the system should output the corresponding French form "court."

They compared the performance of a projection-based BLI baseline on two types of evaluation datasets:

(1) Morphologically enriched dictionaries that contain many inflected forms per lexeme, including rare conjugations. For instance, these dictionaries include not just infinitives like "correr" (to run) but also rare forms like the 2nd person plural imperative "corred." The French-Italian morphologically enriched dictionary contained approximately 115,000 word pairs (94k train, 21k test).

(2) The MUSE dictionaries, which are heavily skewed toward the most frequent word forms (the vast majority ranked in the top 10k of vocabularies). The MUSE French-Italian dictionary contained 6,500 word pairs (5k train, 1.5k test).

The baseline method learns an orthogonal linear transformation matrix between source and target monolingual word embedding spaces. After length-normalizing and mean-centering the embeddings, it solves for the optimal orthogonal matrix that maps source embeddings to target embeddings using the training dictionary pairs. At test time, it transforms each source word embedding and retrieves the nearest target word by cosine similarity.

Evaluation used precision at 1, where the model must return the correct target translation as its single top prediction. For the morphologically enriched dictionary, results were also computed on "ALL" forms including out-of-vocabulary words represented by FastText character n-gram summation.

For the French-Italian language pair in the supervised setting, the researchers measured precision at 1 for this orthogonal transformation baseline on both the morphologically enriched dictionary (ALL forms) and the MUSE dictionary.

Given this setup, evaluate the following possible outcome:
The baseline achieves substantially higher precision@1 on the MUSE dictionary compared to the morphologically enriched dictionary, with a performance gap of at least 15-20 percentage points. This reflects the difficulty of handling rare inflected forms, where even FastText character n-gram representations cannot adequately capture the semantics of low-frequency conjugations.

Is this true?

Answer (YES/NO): YES